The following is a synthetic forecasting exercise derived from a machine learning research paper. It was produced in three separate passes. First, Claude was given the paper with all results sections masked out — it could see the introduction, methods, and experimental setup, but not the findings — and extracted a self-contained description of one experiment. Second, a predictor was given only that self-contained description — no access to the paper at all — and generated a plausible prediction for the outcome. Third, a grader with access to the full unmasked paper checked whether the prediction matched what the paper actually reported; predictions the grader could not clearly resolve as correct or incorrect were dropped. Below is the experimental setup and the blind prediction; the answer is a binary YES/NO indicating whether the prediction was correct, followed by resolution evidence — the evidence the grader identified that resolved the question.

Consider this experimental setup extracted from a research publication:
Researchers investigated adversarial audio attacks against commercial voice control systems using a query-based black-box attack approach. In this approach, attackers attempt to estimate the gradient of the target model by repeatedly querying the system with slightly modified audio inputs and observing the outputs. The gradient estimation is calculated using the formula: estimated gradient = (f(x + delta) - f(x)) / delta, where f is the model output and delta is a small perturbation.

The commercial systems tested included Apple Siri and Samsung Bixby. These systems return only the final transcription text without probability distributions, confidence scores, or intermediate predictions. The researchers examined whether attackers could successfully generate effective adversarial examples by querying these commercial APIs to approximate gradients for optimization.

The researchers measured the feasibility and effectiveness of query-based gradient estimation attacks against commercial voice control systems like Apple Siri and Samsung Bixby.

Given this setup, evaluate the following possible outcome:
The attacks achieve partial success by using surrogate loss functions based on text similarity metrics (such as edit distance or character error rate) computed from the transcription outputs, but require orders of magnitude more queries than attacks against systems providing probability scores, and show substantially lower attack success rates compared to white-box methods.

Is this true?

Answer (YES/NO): NO